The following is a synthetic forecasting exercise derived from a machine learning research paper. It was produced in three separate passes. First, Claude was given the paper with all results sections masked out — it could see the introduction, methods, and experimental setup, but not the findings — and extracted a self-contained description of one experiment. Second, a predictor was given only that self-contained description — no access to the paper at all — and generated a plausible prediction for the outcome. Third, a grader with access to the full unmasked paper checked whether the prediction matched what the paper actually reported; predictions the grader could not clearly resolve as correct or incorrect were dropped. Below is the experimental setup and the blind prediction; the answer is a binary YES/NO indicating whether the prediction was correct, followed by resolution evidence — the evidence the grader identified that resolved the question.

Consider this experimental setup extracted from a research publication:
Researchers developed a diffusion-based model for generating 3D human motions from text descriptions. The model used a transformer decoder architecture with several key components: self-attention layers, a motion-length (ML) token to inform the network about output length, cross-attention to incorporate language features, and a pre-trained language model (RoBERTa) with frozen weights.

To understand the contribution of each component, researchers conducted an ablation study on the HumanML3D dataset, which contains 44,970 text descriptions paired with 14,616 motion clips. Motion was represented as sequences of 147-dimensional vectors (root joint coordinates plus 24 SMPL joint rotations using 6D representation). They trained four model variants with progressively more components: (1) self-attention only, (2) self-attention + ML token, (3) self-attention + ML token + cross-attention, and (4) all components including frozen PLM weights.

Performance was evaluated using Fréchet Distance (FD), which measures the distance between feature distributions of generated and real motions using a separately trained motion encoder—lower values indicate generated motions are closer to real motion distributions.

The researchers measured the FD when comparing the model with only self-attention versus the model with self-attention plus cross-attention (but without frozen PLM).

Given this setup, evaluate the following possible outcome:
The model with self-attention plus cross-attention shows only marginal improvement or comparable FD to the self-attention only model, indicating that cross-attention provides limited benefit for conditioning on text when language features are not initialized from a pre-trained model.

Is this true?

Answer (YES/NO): NO